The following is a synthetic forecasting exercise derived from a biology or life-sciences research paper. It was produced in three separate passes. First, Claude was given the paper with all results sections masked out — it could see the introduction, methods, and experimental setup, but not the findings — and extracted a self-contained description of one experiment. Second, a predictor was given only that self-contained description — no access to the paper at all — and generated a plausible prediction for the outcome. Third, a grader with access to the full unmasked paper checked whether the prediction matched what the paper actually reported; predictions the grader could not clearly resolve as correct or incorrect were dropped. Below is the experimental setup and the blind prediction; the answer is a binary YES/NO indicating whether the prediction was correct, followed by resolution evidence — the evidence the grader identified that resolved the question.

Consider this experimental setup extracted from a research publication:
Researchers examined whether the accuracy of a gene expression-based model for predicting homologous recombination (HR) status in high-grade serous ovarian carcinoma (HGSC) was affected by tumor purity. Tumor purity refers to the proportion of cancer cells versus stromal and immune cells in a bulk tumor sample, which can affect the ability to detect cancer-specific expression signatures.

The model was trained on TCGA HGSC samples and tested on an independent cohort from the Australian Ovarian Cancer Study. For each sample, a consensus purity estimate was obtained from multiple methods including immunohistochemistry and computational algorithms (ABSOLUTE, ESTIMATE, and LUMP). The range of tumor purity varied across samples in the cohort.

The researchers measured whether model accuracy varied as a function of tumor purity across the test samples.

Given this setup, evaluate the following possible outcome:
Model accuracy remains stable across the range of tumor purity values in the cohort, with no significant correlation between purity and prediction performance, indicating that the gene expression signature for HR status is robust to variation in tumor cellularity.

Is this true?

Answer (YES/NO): YES